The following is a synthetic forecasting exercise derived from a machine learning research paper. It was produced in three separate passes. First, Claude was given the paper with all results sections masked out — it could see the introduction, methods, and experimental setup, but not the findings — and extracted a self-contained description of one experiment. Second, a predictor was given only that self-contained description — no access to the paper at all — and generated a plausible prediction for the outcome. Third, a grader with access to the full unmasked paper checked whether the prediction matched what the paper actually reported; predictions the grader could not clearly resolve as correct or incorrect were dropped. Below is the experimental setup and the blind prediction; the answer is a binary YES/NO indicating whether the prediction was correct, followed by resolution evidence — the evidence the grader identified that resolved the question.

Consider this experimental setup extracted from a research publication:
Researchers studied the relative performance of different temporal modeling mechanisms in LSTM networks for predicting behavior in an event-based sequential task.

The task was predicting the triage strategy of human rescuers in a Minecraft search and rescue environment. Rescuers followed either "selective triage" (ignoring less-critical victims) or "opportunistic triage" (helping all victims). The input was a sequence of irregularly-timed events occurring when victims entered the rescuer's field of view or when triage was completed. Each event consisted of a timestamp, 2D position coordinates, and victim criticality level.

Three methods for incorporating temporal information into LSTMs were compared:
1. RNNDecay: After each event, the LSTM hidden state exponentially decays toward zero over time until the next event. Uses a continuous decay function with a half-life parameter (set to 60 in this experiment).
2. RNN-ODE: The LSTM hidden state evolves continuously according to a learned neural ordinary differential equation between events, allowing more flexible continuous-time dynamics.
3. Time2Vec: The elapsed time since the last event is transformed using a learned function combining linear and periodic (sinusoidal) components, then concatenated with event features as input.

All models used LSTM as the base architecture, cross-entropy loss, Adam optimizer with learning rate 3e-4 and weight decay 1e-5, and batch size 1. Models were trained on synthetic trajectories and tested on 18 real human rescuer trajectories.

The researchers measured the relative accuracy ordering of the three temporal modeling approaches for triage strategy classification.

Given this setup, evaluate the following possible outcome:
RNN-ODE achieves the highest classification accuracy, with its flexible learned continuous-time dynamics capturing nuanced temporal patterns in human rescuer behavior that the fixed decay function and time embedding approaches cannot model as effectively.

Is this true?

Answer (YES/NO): NO